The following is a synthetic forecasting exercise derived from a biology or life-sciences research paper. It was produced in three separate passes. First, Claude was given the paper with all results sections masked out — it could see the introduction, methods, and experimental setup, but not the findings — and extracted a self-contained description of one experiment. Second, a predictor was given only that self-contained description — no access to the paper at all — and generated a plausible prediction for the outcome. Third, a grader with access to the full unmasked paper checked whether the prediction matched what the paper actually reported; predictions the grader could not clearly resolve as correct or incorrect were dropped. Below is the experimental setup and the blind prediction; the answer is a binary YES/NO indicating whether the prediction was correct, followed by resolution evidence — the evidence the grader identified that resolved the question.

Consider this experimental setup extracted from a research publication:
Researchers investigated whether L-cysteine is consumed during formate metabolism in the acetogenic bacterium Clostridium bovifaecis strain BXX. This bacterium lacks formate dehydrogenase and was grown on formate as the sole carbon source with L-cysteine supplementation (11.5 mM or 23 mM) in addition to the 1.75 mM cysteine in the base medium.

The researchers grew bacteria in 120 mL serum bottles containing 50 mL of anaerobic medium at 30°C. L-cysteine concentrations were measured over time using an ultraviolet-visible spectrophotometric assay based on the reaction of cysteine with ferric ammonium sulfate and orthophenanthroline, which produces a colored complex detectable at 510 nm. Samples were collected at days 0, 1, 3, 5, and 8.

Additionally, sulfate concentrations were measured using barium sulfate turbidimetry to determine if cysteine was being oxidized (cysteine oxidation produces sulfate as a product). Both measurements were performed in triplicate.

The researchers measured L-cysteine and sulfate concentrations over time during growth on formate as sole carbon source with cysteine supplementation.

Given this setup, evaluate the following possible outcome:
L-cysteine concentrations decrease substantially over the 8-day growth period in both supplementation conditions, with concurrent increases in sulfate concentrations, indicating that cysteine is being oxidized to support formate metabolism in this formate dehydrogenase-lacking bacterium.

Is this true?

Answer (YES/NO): NO